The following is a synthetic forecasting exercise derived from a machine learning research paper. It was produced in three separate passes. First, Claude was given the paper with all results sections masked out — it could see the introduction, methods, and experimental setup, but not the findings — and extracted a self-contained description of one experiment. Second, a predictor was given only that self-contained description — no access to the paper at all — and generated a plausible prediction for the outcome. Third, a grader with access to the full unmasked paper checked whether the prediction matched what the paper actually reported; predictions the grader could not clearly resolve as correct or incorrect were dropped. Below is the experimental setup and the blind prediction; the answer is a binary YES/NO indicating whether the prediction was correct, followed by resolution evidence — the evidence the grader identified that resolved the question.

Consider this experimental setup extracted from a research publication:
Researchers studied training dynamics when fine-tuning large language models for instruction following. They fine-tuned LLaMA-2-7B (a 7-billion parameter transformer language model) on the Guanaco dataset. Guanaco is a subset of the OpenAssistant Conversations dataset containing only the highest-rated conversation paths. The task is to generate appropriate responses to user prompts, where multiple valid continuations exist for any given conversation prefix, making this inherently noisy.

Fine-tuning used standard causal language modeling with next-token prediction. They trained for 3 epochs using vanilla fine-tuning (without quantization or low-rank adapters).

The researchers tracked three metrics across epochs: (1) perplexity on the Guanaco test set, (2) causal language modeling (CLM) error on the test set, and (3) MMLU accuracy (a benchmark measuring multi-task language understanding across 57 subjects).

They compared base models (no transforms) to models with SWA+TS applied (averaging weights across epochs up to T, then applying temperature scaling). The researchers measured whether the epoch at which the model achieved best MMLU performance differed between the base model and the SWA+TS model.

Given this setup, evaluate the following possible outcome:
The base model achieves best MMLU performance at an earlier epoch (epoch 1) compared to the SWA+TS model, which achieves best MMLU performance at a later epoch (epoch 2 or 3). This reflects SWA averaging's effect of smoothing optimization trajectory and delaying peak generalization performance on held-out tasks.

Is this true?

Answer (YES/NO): NO